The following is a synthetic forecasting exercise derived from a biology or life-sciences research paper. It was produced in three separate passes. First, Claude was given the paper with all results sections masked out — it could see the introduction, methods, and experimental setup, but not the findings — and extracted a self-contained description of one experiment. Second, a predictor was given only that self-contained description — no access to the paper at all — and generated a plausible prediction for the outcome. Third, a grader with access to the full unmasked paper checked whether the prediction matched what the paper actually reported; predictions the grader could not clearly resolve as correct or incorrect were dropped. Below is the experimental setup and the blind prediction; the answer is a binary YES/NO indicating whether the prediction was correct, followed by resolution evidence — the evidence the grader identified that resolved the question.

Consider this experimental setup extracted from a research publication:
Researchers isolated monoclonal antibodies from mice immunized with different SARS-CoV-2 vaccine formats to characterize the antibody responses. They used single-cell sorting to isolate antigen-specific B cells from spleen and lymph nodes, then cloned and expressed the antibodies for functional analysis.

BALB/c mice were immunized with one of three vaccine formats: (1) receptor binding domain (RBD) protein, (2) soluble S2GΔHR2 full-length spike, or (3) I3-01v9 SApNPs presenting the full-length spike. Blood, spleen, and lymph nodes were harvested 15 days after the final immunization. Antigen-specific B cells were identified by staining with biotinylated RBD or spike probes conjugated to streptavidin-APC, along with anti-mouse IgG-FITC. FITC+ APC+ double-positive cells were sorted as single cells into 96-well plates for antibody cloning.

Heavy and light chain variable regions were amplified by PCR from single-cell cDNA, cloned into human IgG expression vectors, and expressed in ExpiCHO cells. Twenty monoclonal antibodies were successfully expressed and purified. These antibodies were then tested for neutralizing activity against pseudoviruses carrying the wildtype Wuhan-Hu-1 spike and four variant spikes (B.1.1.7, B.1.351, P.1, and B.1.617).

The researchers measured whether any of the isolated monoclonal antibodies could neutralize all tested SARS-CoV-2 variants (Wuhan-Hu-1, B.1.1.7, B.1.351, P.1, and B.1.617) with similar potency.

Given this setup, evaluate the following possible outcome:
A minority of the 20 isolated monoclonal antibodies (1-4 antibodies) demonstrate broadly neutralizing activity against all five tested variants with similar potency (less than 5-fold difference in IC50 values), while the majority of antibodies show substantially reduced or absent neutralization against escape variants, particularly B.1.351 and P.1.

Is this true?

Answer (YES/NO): NO